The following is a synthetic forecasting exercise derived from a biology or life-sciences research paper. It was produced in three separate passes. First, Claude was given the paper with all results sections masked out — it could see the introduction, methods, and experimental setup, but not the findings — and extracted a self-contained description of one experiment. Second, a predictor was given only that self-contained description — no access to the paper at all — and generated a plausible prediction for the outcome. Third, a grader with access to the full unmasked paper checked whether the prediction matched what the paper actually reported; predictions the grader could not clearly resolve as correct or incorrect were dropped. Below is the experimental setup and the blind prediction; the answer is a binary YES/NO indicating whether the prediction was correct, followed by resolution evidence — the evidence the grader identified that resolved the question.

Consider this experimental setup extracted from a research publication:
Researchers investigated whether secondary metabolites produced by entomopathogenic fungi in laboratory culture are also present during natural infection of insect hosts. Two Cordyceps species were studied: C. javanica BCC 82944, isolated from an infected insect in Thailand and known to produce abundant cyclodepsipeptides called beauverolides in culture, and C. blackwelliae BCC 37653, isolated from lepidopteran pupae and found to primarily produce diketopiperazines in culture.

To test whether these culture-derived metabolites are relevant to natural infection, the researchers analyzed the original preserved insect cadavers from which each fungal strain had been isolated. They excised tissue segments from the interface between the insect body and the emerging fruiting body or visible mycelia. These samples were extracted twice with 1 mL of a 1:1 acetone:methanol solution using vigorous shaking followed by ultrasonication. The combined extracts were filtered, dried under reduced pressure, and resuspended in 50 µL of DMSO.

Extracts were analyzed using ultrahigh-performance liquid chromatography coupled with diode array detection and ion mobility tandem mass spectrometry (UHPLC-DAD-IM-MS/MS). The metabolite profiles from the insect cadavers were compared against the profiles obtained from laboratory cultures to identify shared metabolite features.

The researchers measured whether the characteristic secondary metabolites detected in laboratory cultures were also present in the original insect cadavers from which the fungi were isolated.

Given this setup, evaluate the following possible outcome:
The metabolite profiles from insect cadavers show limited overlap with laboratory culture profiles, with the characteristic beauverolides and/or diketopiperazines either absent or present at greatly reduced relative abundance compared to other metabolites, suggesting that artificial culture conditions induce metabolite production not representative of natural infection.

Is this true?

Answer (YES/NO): NO